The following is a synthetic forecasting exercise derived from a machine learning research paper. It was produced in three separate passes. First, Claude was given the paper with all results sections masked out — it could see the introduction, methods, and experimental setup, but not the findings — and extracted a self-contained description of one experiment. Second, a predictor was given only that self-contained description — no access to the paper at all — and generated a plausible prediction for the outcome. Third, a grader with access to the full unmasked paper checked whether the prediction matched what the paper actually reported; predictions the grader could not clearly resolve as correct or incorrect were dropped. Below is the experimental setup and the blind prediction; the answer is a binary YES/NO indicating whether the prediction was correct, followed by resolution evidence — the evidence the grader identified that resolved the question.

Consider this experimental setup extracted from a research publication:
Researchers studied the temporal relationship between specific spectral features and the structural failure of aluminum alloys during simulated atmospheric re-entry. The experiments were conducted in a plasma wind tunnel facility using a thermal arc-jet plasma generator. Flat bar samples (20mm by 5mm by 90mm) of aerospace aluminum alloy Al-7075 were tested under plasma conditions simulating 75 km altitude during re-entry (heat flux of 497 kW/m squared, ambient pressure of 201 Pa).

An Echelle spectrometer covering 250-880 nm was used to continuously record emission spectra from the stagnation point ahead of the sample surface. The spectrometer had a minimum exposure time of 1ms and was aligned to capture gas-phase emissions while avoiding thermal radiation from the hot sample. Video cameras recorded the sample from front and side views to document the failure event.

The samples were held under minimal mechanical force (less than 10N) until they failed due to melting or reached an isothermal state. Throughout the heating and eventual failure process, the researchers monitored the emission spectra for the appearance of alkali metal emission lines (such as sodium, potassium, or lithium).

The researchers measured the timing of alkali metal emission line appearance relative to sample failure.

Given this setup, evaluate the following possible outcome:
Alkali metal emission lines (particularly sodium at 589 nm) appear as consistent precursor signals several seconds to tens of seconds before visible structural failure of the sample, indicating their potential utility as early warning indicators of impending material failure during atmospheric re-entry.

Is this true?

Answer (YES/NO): YES